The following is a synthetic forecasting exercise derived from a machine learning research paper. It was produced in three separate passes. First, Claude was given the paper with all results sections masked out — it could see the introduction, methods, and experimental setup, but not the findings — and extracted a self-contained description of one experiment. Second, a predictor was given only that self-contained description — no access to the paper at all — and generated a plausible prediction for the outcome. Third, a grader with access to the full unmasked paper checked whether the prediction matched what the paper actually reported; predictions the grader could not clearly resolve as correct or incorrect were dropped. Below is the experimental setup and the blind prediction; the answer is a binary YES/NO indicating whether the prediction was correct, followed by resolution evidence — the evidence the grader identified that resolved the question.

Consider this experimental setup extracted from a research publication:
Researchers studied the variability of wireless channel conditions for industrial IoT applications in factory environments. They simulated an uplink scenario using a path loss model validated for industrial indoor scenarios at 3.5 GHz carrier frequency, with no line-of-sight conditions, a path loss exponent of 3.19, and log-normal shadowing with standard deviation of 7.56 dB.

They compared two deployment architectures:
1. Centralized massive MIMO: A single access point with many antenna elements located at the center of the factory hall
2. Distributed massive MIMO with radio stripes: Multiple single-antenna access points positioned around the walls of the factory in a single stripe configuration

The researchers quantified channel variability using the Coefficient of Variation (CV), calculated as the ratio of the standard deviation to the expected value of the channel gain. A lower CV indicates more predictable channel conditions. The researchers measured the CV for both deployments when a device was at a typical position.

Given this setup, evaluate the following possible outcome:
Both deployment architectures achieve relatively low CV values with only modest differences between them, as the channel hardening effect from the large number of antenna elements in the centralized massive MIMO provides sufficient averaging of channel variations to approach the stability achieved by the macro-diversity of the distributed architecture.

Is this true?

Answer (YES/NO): NO